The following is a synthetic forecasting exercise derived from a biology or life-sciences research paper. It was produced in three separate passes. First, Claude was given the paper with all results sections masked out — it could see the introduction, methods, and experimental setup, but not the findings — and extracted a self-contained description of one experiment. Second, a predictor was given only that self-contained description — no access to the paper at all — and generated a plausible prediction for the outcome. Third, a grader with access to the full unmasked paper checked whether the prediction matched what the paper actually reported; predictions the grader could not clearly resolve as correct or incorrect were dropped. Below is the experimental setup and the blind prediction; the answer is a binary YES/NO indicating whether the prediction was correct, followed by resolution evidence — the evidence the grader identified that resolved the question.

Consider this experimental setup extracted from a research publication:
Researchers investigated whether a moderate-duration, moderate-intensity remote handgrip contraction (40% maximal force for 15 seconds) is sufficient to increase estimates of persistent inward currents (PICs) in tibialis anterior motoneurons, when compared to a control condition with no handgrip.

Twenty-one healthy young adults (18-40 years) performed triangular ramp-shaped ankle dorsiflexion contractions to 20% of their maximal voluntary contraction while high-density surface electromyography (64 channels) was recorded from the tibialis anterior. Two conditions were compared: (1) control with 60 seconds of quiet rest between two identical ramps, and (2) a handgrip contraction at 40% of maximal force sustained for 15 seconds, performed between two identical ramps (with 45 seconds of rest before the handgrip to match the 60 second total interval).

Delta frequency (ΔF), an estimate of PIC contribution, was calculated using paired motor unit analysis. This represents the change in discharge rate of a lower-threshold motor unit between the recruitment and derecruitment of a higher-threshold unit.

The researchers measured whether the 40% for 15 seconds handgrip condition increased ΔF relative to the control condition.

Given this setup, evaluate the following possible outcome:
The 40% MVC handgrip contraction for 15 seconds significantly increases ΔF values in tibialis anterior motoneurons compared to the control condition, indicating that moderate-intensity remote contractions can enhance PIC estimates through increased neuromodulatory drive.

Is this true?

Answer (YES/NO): NO